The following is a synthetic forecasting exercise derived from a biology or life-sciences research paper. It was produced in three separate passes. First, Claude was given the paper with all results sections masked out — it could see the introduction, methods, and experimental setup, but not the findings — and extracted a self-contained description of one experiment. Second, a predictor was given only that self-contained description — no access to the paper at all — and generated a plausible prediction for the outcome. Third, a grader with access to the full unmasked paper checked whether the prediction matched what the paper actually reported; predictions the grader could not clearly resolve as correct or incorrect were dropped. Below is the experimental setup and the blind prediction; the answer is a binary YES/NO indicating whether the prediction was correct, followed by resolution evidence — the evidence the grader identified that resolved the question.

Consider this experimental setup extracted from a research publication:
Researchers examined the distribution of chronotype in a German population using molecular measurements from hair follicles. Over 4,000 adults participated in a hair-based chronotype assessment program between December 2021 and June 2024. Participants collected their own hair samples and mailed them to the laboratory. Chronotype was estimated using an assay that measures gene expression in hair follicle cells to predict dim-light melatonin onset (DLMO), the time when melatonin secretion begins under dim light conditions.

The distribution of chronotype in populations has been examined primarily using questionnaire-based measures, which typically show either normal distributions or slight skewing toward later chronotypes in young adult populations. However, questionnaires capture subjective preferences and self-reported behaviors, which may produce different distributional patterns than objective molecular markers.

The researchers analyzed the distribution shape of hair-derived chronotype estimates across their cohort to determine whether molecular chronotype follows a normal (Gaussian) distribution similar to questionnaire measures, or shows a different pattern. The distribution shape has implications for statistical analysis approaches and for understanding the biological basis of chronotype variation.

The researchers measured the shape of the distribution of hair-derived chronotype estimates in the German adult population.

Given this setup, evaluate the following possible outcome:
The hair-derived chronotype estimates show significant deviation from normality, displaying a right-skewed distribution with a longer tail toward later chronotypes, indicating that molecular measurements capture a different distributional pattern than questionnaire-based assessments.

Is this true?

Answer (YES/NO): NO